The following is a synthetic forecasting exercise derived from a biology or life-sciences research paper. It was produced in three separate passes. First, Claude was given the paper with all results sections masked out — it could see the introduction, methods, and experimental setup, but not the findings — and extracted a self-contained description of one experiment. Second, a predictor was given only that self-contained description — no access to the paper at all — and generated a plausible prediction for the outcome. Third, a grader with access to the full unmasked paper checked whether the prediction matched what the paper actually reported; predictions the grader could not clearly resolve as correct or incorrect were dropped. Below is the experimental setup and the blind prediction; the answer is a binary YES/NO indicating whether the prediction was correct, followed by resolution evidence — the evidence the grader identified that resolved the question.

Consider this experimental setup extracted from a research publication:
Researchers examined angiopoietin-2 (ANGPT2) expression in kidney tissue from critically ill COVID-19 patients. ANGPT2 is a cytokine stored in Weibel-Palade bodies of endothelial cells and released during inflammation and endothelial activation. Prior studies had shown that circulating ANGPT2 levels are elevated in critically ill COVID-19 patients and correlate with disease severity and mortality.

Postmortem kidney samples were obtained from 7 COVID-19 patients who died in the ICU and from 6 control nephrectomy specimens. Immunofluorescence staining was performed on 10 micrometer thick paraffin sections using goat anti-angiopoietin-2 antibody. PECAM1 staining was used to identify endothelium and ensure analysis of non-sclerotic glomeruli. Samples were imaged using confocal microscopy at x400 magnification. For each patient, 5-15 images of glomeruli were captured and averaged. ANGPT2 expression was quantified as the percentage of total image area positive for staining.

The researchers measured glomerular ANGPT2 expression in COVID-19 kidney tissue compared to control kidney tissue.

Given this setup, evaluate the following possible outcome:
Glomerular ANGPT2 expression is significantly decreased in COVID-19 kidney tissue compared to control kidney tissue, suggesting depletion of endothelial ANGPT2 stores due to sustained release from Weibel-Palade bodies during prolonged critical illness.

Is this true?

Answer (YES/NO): NO